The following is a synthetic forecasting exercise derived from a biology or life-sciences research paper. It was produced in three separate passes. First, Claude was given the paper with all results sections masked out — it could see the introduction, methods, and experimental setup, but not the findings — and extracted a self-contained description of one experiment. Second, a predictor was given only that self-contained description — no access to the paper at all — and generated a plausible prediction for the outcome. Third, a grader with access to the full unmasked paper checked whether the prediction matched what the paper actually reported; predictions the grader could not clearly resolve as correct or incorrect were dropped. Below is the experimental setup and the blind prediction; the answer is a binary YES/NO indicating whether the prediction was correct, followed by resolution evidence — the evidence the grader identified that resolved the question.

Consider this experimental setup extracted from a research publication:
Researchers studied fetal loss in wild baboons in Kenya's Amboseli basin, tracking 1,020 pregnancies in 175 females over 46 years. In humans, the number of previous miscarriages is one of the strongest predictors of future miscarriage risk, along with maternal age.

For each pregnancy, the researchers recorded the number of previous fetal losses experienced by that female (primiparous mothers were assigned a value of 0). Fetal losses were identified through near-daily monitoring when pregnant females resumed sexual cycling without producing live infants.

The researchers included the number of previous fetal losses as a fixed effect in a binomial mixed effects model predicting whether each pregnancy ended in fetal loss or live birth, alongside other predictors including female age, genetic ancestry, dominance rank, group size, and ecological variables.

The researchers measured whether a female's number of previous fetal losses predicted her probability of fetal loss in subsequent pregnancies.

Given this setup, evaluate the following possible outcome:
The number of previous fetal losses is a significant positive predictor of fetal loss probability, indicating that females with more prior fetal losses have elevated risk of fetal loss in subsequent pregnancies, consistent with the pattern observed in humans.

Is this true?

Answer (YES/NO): NO